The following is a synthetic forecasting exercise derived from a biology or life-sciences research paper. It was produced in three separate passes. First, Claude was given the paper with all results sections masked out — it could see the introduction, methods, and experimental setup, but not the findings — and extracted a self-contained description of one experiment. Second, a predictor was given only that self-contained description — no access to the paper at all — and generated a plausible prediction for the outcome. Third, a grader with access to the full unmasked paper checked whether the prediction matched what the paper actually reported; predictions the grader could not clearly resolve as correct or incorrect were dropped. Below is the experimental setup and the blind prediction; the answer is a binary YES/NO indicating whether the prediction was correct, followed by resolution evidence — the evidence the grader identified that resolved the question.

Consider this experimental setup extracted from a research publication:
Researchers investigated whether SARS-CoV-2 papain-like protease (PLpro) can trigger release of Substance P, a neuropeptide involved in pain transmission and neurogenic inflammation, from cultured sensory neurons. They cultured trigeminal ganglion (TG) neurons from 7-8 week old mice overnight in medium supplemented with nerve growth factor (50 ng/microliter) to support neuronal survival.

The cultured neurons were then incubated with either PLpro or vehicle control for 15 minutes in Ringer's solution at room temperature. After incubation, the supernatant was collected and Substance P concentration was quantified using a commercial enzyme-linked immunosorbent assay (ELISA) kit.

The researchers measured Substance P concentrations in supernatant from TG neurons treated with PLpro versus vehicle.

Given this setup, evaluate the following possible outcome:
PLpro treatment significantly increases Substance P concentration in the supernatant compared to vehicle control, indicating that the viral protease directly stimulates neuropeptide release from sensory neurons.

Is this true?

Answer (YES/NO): NO